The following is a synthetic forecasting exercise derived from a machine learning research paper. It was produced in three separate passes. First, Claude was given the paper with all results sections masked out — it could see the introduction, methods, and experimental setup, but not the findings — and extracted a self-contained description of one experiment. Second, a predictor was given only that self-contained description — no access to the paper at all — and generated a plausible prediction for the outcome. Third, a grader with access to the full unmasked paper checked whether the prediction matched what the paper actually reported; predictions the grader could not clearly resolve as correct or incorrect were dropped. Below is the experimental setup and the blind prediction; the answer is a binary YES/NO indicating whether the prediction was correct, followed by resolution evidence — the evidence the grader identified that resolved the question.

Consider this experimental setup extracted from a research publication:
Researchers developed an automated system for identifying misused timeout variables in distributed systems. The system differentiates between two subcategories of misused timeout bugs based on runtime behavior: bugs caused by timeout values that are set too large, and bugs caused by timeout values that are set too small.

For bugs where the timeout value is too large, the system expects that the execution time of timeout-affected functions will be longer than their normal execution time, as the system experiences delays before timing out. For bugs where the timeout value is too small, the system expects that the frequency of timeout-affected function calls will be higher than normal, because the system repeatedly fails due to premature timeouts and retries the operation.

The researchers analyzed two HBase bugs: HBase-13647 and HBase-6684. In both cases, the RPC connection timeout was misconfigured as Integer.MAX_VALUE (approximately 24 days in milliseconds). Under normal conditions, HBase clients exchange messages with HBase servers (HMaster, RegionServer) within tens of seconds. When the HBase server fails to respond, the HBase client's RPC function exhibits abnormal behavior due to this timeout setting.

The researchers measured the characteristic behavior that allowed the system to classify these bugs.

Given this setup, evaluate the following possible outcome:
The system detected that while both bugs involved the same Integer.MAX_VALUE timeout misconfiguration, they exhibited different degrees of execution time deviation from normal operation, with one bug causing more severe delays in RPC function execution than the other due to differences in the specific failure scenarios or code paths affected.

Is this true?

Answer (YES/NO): NO